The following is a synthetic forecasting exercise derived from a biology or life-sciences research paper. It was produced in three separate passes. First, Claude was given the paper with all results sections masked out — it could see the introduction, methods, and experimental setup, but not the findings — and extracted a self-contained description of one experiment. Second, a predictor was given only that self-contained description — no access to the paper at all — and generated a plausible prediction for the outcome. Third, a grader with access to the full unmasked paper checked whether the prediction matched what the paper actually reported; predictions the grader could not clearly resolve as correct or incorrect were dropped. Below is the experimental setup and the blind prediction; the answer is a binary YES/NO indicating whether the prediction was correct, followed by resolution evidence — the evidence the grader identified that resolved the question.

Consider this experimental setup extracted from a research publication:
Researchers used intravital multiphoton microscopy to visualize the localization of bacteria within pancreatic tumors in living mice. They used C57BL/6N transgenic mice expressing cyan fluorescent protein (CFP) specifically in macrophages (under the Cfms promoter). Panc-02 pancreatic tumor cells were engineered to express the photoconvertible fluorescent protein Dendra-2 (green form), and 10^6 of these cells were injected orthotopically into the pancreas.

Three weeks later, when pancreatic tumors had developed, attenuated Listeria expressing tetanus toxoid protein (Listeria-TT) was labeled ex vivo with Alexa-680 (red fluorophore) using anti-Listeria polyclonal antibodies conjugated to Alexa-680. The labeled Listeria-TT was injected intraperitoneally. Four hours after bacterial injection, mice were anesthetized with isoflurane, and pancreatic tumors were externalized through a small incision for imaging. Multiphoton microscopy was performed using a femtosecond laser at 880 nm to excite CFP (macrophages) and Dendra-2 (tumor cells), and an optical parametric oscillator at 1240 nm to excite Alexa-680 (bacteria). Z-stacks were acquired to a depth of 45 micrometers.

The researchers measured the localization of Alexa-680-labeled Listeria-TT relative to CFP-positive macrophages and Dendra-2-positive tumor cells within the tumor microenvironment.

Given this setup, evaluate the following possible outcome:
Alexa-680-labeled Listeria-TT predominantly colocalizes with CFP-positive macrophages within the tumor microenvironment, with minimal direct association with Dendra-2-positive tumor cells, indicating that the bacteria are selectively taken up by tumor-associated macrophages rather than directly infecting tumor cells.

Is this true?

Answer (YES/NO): NO